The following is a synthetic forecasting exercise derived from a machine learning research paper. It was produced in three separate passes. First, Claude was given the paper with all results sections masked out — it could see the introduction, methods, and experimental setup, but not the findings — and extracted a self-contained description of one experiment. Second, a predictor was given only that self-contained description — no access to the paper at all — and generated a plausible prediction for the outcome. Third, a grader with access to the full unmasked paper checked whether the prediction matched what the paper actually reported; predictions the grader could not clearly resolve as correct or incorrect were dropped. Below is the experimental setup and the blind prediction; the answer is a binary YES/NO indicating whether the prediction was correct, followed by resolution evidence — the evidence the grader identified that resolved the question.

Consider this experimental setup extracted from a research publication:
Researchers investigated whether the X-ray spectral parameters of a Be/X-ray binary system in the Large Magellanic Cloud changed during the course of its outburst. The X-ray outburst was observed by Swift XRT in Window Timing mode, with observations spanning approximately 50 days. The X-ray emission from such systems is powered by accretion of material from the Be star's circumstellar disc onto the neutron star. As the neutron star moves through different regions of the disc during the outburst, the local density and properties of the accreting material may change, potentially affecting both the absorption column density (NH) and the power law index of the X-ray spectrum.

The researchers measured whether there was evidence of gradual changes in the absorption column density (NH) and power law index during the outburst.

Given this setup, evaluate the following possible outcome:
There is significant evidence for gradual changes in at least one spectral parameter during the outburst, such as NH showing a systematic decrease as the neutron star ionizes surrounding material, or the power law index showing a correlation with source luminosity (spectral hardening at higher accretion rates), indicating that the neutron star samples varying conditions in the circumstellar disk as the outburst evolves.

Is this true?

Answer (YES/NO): NO